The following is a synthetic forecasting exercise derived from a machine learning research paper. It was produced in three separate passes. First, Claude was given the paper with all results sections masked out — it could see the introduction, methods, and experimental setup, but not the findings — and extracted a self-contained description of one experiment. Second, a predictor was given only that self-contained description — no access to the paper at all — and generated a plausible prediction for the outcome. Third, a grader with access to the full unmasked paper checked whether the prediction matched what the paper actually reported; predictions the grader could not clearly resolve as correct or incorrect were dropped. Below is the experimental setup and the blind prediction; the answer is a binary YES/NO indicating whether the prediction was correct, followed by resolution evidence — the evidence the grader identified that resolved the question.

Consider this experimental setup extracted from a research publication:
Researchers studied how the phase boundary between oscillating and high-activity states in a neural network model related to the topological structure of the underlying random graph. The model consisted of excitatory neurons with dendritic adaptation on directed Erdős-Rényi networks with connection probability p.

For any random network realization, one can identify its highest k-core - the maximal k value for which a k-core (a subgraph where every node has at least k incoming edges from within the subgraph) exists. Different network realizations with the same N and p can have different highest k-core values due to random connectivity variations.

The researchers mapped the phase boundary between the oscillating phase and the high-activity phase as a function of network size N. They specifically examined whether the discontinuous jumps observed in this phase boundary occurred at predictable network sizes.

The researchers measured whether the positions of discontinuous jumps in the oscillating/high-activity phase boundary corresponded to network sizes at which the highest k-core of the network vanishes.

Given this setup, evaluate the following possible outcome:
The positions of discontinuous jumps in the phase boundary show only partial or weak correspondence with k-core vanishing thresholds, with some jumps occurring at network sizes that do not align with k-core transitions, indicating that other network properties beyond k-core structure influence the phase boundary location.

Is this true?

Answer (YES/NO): NO